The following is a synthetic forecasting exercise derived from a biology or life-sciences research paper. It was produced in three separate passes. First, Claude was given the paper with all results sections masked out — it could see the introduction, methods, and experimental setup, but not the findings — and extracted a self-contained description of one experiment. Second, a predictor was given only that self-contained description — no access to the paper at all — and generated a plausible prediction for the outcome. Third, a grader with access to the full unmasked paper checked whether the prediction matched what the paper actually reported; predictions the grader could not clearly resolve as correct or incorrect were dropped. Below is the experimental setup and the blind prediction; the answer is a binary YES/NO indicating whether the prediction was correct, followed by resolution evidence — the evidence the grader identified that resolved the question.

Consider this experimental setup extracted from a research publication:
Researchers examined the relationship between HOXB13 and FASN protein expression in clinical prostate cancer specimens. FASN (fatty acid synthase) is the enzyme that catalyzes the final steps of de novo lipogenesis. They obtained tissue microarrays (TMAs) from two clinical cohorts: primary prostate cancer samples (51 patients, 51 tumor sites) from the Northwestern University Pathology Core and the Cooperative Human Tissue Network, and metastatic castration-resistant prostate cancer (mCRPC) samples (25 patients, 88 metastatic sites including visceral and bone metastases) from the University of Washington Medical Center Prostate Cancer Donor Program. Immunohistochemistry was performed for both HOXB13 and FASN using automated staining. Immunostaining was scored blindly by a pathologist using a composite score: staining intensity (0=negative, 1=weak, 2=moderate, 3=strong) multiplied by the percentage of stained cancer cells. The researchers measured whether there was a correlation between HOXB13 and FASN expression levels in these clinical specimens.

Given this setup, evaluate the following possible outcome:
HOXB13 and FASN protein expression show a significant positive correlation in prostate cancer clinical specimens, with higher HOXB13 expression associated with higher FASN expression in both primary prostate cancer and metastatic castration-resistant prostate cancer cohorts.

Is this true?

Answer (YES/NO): NO